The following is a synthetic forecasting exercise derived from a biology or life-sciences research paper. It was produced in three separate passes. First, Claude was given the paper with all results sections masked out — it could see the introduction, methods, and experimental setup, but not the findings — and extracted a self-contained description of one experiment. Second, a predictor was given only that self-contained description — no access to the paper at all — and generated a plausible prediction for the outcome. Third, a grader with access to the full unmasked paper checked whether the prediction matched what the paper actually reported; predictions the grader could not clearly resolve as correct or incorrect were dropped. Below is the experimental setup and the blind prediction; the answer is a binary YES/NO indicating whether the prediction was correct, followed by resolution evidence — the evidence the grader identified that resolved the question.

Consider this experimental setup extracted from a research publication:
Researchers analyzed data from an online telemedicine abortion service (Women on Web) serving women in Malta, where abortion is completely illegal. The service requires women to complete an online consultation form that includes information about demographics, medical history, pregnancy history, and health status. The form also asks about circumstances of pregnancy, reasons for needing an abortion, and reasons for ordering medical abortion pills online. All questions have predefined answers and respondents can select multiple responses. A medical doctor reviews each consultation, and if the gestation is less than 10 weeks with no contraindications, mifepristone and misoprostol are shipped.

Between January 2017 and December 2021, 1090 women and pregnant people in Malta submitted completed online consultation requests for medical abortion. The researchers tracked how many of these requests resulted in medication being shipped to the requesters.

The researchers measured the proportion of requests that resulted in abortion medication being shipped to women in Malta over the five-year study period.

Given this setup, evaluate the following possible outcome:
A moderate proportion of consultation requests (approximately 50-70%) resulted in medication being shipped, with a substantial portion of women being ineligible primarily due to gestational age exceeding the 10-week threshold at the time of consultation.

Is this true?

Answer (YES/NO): NO